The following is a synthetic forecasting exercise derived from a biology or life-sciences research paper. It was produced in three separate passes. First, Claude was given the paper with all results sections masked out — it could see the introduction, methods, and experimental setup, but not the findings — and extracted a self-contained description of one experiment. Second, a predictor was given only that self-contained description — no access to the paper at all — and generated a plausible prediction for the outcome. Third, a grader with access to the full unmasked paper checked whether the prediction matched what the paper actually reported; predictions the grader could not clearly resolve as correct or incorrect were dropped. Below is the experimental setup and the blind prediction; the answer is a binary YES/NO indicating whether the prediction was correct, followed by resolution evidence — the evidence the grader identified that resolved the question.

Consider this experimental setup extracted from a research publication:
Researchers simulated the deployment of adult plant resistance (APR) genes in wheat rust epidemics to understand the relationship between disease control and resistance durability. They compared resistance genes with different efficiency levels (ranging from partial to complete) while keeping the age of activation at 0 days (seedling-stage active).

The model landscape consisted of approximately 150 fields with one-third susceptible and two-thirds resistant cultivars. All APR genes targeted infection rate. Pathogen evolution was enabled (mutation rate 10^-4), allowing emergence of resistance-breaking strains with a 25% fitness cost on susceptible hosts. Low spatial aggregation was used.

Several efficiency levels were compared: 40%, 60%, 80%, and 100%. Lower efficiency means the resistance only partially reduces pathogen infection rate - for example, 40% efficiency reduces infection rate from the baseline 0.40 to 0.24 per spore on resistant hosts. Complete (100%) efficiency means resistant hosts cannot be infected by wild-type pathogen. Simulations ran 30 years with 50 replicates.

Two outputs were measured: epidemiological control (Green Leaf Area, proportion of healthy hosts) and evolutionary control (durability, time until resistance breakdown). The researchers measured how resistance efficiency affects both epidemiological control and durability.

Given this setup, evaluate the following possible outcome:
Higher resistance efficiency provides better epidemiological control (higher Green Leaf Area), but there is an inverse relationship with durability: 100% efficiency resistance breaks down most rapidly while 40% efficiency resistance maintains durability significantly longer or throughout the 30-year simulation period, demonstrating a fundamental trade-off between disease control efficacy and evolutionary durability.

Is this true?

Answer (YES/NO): NO